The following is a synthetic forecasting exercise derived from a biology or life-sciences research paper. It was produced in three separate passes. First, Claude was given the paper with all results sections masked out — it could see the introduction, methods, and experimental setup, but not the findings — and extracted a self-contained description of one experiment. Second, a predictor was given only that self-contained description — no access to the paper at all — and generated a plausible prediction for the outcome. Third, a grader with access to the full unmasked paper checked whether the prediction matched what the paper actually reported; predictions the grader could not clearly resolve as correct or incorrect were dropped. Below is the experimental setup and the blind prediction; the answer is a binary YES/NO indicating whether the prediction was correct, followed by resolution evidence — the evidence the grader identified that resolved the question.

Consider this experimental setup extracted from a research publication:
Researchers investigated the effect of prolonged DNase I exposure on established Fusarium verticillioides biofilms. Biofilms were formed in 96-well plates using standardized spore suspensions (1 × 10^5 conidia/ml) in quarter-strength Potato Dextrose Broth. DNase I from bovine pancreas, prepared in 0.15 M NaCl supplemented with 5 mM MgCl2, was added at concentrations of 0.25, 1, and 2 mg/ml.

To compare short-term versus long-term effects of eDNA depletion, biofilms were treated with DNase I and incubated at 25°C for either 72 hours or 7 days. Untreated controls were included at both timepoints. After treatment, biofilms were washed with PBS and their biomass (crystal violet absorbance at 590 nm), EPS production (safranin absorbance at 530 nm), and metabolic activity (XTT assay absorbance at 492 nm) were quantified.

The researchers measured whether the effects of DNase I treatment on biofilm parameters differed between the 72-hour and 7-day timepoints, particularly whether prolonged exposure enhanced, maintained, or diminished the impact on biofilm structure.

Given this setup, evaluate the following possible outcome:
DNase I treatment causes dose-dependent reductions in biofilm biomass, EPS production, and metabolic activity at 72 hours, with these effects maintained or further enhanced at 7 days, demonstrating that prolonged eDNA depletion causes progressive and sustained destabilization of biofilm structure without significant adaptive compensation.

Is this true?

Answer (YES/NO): NO